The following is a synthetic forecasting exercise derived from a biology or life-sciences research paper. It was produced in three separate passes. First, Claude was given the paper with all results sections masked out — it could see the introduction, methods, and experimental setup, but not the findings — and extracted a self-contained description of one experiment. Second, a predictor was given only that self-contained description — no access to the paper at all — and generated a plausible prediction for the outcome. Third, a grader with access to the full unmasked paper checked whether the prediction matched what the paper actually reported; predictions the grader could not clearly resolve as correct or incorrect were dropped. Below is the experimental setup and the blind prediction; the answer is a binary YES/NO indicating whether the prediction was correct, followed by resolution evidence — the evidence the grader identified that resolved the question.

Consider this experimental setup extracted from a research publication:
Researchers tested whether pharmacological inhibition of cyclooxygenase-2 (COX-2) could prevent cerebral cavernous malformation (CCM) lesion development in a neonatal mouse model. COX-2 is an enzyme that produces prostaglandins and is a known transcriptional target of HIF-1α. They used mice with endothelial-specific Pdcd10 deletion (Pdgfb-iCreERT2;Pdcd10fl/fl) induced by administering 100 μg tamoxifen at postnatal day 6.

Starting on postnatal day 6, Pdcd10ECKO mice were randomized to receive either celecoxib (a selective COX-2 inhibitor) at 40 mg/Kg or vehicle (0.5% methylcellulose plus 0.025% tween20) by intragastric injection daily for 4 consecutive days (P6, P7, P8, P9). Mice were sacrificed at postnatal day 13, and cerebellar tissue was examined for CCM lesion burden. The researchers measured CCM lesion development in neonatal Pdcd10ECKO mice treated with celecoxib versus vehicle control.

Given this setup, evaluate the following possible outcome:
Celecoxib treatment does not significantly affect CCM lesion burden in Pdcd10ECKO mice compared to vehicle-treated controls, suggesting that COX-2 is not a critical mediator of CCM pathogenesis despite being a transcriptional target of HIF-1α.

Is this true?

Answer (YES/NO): NO